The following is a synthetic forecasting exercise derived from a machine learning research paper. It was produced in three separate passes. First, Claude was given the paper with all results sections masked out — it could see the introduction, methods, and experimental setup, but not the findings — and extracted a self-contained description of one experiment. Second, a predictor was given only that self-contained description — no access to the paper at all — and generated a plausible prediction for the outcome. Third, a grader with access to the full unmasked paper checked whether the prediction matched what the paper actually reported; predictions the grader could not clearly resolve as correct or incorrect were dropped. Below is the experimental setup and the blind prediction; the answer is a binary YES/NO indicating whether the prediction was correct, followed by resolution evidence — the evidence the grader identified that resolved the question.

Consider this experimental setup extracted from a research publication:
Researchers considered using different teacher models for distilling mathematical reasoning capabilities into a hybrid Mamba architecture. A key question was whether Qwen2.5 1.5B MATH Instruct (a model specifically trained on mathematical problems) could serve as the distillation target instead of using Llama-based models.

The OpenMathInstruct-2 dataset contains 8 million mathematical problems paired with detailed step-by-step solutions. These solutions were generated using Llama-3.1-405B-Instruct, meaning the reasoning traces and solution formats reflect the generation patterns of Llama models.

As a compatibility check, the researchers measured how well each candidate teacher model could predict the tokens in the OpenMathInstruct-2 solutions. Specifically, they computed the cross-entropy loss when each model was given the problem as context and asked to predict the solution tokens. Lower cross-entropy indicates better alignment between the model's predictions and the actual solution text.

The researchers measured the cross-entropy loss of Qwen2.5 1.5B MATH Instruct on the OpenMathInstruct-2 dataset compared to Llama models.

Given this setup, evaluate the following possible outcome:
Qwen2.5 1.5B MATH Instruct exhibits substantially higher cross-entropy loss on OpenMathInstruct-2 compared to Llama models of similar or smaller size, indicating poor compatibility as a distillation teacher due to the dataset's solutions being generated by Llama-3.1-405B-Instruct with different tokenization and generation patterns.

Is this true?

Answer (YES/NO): YES